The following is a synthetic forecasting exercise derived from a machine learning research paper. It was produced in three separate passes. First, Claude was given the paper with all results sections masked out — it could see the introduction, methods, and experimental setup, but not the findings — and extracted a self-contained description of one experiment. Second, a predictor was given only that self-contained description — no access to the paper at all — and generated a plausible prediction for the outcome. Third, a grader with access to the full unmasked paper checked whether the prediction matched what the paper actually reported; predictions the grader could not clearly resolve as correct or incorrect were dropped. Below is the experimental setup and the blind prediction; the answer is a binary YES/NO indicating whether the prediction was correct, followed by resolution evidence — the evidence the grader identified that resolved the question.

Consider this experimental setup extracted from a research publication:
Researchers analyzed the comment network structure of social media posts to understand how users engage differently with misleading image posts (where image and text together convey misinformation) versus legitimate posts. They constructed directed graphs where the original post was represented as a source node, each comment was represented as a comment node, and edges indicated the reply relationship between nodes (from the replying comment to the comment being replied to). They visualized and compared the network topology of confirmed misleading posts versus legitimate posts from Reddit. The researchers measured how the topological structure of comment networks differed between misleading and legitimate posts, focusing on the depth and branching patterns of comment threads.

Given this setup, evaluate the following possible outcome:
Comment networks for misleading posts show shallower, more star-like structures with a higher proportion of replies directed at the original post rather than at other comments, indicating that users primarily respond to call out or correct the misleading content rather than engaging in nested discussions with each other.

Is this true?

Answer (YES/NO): YES